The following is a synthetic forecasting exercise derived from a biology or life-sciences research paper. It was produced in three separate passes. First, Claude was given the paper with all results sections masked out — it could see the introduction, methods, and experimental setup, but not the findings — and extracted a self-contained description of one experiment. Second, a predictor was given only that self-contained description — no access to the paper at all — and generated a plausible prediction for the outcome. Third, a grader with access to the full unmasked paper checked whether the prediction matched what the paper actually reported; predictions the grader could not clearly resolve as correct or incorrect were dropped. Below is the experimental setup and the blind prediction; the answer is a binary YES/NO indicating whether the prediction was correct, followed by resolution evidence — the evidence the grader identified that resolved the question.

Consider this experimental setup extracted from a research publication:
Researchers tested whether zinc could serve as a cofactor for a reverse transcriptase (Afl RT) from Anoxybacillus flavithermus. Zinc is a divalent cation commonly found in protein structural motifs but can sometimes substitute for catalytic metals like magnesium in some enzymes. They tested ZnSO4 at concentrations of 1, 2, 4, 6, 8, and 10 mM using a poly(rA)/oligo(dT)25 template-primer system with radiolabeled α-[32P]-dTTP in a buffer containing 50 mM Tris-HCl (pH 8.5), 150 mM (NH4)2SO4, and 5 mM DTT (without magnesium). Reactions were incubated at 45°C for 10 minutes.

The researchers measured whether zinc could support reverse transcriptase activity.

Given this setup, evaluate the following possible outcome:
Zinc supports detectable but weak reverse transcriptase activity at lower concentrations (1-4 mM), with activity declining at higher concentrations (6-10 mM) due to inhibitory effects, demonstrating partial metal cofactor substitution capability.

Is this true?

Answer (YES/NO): NO